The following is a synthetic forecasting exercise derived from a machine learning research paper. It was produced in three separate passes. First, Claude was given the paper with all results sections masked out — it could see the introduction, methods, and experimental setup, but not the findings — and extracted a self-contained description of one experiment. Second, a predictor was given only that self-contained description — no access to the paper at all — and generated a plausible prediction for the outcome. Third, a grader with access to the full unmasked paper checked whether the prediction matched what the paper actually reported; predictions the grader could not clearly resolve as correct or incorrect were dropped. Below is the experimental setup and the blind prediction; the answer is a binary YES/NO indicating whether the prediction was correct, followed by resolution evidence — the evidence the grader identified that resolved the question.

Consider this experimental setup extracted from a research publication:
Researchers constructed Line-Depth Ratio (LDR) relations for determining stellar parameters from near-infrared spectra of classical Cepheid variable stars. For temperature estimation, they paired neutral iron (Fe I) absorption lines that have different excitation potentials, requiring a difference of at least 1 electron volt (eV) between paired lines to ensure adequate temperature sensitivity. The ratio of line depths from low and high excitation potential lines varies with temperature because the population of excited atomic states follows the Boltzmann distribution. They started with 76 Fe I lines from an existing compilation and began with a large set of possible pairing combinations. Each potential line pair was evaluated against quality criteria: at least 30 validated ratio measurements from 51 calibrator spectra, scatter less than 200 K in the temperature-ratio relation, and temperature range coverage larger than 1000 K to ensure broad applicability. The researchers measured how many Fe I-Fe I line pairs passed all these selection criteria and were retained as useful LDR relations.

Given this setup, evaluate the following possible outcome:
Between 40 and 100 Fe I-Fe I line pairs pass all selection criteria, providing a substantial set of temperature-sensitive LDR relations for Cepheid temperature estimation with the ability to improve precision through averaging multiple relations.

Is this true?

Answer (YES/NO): NO